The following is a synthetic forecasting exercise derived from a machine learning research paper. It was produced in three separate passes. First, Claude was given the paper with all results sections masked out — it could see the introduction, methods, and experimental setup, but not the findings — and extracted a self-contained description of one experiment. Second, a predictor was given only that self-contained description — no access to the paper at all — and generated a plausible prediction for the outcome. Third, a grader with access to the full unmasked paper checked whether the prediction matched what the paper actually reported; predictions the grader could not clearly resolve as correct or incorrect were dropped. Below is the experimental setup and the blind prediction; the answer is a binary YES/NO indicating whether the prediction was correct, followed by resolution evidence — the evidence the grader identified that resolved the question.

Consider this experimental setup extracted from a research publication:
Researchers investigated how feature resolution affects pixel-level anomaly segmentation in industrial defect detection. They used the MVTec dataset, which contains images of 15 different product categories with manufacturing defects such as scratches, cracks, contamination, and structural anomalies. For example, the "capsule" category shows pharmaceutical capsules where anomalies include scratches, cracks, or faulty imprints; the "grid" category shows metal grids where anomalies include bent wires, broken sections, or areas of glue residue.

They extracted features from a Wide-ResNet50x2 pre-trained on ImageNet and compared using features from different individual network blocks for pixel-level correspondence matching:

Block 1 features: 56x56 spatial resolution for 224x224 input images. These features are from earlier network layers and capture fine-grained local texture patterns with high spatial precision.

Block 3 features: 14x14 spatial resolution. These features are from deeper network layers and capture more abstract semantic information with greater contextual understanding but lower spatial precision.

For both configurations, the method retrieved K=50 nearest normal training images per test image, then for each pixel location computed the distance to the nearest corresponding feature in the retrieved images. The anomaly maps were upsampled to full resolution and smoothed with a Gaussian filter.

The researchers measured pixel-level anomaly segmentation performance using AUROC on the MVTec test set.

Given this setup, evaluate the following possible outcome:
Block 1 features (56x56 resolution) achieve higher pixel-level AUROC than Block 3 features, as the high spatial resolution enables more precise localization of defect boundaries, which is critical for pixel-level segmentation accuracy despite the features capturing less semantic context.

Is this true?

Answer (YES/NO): NO